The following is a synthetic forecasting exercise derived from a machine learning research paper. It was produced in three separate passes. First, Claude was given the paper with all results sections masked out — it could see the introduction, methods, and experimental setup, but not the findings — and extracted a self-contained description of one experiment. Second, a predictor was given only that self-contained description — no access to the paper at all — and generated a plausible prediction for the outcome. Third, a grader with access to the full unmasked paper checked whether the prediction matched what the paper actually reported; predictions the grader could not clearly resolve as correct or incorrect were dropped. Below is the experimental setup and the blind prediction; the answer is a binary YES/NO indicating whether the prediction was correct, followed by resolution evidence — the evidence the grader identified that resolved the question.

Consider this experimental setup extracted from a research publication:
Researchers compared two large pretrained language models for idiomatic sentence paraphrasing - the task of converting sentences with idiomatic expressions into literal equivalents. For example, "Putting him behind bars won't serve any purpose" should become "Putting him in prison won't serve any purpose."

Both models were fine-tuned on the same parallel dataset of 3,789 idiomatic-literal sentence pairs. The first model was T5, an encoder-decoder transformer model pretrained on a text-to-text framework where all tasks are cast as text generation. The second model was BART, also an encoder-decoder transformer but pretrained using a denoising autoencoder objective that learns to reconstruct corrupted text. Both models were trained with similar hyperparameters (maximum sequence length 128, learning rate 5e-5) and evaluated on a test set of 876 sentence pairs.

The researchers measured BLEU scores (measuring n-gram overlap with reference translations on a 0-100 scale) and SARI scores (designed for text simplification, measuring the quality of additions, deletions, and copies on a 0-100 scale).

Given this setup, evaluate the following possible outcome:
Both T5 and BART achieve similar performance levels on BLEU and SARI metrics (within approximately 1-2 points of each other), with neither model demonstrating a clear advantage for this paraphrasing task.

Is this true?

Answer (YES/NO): NO